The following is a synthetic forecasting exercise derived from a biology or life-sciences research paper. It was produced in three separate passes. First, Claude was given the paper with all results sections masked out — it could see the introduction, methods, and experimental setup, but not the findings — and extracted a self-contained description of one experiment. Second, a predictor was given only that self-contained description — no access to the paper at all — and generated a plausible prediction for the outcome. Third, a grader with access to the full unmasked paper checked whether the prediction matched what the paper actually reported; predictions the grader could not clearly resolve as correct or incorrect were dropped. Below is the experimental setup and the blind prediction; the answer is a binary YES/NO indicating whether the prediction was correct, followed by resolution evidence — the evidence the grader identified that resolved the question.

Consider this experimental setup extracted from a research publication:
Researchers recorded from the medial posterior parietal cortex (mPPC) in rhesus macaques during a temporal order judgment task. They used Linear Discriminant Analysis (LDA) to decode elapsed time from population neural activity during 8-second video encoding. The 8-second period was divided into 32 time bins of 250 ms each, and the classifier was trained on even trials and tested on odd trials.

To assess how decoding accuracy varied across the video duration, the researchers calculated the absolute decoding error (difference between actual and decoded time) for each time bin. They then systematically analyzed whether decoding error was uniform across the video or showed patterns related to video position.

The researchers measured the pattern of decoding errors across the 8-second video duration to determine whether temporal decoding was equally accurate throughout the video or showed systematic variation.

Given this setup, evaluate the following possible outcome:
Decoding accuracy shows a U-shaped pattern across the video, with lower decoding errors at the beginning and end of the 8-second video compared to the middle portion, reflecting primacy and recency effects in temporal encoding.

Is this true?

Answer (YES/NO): NO